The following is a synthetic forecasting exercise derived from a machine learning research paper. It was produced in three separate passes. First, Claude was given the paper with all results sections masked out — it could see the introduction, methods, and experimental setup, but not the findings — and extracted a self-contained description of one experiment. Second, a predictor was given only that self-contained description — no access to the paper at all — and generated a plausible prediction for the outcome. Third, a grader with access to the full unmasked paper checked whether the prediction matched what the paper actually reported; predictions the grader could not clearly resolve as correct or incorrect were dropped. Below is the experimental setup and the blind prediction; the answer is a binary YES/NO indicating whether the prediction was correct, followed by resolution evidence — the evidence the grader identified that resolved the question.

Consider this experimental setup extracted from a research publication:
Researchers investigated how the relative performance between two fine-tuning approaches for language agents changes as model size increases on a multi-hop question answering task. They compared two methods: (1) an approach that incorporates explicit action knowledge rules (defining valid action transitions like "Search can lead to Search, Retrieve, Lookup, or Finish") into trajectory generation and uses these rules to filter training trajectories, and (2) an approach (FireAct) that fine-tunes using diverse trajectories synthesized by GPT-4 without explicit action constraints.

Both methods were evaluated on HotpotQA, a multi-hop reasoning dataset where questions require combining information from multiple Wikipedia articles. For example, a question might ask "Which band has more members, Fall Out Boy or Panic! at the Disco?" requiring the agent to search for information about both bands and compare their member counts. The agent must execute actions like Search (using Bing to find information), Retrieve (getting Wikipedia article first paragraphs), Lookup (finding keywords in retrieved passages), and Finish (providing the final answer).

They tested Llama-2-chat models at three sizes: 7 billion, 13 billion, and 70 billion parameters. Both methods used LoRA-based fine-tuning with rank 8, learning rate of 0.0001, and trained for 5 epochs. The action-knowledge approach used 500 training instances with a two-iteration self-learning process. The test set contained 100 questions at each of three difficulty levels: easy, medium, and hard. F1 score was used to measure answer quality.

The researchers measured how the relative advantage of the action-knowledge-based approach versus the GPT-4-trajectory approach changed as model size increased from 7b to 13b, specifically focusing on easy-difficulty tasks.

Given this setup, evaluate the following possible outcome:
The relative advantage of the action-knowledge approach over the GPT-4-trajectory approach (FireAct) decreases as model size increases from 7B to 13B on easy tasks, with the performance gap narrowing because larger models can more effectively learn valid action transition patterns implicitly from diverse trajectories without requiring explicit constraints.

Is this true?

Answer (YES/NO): NO